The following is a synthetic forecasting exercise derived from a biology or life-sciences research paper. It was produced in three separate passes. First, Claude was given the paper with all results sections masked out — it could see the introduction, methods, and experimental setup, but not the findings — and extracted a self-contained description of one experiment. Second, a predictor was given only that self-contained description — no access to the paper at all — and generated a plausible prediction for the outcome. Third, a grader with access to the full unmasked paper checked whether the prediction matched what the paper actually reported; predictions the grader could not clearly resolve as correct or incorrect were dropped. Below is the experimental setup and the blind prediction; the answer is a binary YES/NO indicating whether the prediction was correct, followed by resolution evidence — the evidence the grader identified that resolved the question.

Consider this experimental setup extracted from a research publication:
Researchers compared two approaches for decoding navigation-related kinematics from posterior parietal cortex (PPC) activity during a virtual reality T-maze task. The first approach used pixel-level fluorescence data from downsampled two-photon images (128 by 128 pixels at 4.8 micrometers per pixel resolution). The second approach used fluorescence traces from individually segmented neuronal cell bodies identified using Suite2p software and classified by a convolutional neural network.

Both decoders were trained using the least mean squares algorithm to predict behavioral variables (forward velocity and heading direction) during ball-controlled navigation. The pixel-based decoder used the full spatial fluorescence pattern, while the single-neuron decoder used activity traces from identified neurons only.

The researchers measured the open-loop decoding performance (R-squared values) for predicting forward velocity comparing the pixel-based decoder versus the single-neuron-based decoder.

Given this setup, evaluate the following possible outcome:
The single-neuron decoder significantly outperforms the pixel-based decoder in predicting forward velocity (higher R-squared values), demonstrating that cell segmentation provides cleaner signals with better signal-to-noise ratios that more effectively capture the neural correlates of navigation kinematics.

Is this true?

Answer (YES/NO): NO